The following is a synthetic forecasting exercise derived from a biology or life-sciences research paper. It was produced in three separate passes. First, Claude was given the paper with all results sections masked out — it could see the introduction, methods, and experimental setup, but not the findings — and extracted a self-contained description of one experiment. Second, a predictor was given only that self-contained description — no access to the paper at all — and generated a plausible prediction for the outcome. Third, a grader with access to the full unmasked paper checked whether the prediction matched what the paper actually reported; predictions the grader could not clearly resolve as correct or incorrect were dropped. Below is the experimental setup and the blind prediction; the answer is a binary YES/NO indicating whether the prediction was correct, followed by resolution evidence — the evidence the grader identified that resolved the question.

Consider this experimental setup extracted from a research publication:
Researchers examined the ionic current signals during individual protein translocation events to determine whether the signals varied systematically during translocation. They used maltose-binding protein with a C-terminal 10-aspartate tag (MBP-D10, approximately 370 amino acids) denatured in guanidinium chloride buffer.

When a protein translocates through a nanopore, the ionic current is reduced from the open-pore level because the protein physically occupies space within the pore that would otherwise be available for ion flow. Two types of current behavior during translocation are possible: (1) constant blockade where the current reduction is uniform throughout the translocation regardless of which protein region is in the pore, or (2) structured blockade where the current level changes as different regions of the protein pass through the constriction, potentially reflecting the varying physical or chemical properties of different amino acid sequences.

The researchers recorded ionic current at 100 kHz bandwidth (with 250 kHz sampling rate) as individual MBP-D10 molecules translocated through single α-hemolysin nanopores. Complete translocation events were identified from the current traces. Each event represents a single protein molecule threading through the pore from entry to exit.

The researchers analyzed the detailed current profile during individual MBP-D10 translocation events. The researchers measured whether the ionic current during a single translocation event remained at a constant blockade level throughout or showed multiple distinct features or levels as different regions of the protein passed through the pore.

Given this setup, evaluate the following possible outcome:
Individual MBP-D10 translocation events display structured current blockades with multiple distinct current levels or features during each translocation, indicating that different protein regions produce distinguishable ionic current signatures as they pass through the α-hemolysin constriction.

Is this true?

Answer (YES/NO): YES